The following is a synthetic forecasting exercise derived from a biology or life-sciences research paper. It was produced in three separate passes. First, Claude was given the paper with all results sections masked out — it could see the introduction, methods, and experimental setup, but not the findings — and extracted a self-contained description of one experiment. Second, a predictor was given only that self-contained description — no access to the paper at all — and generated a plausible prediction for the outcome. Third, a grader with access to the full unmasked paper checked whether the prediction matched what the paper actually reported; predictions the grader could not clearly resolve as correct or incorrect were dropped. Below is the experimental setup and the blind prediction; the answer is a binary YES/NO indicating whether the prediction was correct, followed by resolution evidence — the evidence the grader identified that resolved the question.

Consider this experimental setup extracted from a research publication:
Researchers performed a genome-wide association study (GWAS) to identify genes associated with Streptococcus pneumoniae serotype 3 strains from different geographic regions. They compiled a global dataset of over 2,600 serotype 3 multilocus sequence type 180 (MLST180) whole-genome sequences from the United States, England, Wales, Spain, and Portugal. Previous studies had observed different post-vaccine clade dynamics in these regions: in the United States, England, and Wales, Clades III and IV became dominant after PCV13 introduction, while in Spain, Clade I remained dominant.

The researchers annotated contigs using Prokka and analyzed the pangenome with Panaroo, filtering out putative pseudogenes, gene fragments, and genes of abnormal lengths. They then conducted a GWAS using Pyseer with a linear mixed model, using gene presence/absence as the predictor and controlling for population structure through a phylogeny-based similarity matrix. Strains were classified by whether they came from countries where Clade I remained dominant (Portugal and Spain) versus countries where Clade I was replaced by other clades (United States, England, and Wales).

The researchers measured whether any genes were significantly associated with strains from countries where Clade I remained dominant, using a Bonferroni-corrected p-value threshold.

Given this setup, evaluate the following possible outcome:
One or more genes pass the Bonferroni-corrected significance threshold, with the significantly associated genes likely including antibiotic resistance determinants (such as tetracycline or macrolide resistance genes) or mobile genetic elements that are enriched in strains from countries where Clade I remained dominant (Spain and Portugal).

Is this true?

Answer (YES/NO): NO